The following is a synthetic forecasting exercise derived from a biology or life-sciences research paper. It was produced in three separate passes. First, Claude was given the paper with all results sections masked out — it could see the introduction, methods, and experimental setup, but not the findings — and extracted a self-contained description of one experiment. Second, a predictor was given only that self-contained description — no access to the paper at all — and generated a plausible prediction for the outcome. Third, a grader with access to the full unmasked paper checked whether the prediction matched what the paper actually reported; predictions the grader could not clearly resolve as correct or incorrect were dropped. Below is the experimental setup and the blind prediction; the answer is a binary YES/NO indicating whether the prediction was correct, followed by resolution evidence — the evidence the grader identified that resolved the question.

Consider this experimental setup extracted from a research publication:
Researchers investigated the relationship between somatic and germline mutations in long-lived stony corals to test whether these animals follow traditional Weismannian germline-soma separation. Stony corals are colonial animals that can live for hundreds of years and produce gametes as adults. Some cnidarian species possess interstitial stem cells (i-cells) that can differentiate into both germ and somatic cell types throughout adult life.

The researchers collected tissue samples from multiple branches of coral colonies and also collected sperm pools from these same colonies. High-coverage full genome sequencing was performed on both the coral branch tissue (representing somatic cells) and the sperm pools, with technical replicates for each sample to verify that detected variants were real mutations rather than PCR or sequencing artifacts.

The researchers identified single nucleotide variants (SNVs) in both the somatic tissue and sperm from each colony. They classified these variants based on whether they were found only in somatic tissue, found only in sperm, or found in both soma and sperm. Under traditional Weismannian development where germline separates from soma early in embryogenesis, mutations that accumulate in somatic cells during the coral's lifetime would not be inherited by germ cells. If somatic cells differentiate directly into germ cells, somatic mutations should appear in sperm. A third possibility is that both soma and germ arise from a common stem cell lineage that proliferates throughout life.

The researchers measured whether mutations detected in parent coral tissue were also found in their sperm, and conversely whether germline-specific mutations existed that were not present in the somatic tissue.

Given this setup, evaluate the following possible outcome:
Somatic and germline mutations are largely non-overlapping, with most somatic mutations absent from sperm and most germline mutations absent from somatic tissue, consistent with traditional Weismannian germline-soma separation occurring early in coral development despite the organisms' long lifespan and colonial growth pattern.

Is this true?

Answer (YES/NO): NO